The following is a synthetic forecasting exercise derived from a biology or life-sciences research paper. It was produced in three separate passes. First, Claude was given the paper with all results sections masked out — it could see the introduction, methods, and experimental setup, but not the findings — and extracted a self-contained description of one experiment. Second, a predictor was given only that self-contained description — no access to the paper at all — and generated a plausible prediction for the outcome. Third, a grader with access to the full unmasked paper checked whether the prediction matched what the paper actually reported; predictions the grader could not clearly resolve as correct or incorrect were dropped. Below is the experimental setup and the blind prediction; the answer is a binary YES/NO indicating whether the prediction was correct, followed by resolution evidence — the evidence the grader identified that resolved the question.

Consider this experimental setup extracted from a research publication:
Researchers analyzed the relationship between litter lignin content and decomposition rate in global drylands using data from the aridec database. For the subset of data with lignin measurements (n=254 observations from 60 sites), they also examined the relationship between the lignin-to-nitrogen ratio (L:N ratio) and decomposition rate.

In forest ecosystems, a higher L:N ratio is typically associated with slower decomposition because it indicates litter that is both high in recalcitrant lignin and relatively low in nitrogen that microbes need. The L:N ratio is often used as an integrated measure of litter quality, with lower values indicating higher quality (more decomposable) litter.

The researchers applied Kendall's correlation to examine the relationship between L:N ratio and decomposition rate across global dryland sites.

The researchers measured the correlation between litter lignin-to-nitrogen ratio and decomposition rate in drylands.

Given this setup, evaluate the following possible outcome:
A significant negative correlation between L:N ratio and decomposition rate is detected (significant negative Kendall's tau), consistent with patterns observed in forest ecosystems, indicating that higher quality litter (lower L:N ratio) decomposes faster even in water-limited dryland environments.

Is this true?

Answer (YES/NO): NO